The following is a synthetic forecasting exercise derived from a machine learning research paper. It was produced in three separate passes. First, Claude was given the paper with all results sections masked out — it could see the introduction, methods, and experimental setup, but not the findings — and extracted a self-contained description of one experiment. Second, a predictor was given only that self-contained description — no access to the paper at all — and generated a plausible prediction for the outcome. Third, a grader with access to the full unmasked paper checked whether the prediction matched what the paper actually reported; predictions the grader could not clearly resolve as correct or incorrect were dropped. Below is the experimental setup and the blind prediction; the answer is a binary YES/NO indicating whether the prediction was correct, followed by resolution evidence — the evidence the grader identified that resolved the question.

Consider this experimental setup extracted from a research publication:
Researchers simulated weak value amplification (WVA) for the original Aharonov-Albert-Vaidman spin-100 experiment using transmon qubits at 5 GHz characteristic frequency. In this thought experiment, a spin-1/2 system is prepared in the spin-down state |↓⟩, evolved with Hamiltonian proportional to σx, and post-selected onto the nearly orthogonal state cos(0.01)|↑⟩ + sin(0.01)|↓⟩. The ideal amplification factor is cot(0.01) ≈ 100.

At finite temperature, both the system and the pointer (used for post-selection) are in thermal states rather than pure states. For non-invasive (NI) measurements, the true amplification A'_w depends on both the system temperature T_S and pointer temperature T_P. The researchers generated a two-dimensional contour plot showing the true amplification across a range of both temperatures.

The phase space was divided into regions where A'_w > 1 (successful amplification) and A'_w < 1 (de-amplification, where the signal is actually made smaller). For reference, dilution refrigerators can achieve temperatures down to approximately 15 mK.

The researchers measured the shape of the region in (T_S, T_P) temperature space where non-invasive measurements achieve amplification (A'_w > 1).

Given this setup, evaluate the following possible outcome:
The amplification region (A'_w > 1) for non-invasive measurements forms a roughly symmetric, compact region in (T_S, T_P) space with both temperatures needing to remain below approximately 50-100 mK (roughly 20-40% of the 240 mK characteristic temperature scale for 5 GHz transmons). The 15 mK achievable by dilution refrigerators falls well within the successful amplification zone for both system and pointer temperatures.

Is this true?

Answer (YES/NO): NO